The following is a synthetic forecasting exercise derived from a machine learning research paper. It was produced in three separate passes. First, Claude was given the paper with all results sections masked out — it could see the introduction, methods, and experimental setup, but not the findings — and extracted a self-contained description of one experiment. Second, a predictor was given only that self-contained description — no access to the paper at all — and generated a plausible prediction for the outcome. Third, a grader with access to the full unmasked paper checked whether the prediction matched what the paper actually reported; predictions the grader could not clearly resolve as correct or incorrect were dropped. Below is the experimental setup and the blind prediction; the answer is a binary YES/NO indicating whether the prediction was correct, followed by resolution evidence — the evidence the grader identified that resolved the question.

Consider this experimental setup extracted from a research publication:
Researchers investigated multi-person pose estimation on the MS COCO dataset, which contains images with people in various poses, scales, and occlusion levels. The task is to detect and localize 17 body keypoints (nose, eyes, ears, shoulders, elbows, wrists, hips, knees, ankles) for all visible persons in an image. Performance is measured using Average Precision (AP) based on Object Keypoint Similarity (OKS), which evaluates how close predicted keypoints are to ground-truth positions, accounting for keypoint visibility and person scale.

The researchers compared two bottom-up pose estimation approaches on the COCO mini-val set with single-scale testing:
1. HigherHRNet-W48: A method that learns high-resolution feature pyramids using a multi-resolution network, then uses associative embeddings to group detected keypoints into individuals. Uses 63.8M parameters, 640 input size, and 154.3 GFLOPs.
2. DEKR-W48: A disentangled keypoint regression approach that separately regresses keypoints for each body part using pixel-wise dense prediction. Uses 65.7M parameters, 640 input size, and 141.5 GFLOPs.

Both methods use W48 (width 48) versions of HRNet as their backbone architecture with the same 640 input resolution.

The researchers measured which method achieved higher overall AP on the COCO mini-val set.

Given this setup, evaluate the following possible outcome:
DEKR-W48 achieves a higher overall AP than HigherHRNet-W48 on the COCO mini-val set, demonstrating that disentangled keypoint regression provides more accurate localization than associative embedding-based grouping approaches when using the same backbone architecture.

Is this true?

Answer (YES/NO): YES